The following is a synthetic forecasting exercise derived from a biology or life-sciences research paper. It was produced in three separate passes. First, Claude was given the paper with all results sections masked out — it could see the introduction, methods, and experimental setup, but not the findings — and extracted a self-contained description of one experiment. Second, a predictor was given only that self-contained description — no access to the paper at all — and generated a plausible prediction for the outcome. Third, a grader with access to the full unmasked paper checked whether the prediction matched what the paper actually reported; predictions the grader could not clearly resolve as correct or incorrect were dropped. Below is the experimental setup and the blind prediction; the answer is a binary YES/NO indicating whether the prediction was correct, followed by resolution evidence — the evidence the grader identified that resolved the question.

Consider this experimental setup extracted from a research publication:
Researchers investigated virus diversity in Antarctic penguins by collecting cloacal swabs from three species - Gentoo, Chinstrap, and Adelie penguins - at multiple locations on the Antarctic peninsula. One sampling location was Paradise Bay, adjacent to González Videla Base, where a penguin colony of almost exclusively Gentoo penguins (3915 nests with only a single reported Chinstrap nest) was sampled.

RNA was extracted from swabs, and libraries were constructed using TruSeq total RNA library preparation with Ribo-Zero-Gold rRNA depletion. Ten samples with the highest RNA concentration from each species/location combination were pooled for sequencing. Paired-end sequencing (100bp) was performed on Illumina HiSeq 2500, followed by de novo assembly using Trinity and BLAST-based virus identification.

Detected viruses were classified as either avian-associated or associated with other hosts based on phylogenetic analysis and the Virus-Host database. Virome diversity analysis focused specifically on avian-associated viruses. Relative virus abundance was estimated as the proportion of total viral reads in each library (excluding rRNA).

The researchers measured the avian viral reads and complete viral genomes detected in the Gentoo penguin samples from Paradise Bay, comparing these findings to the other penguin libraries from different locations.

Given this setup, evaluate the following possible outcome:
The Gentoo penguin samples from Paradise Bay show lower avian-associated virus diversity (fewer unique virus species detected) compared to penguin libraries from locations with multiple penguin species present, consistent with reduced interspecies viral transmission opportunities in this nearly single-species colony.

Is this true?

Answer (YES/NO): YES